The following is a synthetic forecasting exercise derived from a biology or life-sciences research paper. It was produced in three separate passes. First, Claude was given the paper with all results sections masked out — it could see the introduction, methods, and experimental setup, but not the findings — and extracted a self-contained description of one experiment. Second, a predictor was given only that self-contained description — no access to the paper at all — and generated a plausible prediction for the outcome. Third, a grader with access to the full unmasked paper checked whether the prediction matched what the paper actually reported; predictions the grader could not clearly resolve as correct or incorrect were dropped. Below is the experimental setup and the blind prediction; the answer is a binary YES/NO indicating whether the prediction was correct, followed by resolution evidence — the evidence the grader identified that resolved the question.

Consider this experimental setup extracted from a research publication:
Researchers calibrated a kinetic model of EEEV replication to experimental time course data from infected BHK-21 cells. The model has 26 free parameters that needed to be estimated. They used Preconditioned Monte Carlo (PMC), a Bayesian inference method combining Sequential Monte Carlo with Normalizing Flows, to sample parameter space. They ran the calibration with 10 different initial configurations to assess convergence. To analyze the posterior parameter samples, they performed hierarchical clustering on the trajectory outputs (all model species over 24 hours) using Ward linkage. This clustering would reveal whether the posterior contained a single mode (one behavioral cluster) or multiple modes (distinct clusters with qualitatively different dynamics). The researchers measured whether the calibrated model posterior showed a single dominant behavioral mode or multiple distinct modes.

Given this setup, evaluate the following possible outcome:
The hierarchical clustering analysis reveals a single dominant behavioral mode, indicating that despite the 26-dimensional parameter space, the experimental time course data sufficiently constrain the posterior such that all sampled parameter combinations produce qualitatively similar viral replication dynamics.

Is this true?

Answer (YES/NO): NO